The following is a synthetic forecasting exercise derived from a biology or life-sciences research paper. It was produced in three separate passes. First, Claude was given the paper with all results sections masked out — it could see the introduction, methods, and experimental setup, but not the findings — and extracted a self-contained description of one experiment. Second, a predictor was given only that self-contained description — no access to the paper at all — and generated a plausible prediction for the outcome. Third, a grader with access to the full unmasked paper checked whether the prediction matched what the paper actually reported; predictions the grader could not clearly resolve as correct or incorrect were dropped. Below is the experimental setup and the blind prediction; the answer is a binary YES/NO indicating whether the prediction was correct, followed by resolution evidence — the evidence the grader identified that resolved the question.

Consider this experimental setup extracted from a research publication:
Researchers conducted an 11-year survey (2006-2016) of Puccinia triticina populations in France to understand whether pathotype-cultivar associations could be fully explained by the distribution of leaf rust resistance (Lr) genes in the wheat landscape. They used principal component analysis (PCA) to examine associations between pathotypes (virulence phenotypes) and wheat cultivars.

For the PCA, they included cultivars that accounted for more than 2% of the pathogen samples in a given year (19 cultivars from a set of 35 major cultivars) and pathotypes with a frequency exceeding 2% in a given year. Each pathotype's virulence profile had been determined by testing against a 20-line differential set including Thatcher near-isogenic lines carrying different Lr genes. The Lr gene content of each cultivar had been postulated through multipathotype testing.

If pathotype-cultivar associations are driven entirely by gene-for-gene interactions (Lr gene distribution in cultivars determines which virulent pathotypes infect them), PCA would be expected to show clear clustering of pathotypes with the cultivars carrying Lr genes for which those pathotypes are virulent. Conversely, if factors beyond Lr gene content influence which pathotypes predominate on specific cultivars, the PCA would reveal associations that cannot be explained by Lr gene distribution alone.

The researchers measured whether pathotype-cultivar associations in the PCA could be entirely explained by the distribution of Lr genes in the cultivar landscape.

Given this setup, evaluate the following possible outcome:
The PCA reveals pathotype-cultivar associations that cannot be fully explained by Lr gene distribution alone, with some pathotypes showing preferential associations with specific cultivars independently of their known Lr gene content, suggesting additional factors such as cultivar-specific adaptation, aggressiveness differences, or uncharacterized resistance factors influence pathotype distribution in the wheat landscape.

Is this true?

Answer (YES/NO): YES